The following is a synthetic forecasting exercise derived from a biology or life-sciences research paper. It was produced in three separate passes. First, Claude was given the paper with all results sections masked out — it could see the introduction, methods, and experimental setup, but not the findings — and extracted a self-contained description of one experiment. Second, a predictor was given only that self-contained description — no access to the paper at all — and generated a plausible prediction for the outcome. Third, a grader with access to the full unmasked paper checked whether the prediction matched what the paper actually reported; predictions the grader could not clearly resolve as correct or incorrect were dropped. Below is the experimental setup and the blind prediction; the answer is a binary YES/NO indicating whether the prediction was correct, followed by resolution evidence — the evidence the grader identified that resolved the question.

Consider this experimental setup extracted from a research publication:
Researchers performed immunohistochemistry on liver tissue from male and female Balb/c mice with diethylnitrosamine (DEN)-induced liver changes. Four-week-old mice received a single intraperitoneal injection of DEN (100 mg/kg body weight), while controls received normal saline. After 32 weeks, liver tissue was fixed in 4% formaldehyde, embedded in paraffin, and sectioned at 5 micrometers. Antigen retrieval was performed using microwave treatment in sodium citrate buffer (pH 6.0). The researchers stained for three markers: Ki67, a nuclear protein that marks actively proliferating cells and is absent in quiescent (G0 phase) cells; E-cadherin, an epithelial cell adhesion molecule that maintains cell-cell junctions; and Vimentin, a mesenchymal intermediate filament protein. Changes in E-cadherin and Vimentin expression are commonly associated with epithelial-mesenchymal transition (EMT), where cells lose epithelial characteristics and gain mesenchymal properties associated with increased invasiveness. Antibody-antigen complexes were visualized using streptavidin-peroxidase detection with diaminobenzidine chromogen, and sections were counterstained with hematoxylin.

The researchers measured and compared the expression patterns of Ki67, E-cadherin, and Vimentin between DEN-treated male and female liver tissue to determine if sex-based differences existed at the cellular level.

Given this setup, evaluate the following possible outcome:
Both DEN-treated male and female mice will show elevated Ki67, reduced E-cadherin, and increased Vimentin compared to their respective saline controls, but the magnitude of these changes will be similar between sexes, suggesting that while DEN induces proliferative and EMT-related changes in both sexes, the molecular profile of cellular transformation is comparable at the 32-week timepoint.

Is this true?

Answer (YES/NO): NO